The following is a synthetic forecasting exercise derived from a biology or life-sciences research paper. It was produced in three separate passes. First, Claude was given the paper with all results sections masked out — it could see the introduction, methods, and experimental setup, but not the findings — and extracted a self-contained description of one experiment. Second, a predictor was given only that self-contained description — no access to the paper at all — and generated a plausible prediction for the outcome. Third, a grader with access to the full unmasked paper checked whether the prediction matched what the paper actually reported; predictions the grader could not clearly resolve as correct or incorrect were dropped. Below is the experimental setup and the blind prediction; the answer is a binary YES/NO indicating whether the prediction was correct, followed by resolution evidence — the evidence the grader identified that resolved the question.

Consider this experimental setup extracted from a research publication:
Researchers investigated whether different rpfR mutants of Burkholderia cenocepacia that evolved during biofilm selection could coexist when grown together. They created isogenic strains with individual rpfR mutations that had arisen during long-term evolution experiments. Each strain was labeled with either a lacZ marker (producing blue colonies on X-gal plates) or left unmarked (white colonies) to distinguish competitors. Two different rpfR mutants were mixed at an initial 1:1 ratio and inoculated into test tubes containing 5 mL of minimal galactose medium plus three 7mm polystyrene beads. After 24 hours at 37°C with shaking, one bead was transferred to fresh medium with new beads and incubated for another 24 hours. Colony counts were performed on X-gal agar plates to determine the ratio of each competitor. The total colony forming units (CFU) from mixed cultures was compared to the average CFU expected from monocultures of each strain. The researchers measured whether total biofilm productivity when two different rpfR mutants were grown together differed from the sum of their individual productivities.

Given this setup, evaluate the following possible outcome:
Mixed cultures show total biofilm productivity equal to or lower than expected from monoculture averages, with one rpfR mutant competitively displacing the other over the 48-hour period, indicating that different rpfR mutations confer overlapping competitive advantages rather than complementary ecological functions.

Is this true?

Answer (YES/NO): NO